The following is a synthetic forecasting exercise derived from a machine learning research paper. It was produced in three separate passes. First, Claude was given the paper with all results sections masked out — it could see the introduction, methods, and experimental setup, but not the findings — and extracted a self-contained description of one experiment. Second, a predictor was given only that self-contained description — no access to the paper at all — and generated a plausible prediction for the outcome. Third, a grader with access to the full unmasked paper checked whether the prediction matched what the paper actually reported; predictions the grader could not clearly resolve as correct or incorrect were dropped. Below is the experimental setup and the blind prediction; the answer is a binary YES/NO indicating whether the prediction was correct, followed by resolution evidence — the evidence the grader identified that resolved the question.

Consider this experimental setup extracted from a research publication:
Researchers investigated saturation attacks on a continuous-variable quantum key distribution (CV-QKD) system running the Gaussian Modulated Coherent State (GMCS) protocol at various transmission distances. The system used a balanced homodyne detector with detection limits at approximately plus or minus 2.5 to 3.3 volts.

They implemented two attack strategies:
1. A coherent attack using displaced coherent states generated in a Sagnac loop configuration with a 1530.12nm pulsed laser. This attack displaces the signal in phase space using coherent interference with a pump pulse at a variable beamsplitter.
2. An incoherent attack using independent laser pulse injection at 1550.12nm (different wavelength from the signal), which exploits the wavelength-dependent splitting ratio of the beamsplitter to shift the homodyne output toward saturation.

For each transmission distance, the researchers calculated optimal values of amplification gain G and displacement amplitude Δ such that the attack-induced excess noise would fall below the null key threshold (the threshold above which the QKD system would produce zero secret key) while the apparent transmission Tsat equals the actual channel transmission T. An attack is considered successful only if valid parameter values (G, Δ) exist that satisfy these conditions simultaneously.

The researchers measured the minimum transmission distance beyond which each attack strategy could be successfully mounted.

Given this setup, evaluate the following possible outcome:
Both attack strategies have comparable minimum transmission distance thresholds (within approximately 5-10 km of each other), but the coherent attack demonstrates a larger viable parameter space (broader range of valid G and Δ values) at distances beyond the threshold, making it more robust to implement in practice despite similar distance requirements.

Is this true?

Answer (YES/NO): NO